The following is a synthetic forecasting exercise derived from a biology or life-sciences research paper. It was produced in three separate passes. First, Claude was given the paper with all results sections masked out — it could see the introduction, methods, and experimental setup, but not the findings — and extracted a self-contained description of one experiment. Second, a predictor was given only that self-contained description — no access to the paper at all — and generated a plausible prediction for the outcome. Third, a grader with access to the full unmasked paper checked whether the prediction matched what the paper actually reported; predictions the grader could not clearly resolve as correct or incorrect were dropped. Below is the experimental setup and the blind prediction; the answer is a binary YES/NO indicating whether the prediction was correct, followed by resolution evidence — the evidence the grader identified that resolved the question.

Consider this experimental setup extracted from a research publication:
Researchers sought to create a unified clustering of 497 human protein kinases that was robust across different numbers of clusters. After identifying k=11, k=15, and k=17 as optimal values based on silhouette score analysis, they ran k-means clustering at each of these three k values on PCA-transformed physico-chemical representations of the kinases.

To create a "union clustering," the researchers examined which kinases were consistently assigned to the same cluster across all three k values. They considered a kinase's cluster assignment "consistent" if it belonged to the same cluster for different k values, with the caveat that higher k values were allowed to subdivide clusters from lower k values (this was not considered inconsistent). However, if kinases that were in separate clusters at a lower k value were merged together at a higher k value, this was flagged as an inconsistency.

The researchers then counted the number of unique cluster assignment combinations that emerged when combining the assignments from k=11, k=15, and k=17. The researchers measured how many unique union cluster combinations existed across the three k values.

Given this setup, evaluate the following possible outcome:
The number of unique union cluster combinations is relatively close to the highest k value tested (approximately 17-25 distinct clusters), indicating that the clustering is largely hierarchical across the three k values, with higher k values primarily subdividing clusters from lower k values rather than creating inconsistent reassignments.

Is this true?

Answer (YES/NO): NO